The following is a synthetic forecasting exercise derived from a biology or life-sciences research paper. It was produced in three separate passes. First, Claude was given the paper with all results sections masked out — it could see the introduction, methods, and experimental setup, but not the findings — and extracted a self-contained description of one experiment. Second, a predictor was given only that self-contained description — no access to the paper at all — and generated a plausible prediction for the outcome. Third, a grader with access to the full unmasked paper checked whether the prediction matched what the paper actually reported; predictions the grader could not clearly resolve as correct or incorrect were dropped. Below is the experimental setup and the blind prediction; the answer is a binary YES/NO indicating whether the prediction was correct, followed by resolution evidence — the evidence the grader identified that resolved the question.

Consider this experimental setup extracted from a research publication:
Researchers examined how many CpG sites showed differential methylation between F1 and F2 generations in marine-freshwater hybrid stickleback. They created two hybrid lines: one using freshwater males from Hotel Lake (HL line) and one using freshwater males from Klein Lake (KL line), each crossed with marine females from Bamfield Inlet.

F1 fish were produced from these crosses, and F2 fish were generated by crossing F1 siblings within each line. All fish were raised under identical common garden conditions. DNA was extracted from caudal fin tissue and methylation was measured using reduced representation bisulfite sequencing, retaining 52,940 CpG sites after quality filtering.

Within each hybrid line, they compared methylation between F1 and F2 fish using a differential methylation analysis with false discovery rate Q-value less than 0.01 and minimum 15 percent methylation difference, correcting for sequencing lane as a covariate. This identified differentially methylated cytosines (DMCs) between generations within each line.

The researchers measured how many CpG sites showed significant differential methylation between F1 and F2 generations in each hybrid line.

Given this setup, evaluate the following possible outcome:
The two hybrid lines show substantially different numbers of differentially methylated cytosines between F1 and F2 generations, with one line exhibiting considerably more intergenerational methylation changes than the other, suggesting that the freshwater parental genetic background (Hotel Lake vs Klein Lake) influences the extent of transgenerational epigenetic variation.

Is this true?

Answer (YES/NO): NO